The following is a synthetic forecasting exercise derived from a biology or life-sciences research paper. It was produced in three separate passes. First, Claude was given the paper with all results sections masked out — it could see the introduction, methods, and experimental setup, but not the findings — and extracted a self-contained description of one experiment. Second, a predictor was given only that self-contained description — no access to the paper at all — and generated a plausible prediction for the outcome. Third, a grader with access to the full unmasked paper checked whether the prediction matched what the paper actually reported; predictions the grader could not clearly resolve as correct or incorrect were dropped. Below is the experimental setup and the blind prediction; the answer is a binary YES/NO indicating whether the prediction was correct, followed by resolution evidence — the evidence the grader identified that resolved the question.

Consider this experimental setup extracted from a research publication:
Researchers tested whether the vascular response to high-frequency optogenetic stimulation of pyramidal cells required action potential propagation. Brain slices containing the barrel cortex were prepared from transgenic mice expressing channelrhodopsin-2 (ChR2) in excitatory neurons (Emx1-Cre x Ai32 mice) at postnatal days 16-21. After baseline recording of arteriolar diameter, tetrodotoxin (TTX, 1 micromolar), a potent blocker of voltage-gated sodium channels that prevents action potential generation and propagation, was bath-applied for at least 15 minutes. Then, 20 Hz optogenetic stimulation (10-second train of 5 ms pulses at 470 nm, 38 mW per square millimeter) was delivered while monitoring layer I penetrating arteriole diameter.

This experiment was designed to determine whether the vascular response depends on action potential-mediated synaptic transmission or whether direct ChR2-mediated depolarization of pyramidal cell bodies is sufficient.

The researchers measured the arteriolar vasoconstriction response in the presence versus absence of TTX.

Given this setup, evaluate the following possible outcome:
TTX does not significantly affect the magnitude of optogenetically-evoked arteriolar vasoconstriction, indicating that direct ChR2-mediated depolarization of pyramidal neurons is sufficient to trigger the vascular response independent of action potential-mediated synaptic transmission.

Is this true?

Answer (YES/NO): NO